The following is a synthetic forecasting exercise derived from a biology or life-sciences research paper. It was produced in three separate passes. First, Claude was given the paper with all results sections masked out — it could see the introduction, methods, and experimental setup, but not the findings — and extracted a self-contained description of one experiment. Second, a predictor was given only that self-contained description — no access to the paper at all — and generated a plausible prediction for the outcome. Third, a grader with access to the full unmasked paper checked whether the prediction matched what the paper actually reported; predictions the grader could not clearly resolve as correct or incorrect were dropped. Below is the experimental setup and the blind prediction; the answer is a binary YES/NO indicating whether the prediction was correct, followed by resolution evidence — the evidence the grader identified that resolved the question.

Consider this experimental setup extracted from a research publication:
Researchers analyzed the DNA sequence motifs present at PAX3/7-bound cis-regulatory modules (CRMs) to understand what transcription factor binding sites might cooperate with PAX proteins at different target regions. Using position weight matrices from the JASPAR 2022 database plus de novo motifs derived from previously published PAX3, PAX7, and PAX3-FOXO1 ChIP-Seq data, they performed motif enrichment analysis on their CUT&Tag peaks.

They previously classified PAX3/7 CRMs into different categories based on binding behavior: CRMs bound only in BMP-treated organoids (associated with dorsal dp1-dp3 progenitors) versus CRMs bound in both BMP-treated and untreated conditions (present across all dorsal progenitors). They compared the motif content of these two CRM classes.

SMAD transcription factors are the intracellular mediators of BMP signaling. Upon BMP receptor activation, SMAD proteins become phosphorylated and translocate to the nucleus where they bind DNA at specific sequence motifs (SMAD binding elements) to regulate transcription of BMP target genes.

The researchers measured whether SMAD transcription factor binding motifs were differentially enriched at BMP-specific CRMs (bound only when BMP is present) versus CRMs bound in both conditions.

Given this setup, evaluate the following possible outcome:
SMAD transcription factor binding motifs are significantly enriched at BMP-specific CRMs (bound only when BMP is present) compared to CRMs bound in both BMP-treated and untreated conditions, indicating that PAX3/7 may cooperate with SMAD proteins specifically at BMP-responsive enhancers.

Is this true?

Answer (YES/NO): NO